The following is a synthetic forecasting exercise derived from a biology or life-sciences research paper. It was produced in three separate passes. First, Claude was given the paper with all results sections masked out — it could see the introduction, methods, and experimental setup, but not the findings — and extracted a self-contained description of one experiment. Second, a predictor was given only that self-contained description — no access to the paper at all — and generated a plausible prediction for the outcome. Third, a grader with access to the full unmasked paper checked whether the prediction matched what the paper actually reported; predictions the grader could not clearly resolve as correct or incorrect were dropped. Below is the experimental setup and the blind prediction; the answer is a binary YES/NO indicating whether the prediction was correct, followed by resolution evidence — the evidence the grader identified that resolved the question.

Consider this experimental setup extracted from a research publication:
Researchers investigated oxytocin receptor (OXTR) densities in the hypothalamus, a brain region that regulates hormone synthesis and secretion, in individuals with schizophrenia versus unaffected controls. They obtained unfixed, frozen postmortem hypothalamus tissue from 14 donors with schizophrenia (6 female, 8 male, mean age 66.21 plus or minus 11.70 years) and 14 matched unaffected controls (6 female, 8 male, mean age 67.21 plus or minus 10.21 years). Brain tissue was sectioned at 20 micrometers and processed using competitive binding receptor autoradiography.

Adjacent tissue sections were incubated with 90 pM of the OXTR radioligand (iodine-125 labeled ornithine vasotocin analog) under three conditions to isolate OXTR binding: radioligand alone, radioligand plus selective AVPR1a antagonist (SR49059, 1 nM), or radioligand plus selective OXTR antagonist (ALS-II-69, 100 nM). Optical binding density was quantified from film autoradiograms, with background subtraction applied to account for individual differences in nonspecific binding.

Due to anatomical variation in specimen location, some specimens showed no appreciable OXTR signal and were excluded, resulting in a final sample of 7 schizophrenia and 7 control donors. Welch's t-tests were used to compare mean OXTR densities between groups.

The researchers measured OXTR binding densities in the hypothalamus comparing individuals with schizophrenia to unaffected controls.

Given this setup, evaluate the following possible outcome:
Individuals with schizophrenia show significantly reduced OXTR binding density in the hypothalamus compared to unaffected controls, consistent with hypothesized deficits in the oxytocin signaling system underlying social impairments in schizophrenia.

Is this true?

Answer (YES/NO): NO